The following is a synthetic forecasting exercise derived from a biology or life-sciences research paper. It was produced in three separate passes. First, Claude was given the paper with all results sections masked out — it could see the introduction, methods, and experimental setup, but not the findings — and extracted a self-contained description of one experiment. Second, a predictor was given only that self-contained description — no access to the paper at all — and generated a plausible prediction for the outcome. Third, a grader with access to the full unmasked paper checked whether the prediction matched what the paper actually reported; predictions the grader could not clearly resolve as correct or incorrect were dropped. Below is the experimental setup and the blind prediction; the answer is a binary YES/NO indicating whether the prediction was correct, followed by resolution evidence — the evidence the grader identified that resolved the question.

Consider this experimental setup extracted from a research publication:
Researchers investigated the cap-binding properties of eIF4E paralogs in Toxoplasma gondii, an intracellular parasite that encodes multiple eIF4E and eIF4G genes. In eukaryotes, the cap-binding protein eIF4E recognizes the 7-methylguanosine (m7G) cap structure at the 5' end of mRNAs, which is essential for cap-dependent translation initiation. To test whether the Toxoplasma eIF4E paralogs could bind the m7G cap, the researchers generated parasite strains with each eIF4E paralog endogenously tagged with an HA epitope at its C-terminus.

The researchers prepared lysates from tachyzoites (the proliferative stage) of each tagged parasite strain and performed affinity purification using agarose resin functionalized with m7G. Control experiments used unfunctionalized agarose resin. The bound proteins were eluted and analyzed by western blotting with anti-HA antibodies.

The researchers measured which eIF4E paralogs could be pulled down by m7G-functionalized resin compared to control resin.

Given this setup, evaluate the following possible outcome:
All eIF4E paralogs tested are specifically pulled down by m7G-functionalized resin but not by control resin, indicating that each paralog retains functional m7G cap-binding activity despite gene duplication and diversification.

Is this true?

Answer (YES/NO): NO